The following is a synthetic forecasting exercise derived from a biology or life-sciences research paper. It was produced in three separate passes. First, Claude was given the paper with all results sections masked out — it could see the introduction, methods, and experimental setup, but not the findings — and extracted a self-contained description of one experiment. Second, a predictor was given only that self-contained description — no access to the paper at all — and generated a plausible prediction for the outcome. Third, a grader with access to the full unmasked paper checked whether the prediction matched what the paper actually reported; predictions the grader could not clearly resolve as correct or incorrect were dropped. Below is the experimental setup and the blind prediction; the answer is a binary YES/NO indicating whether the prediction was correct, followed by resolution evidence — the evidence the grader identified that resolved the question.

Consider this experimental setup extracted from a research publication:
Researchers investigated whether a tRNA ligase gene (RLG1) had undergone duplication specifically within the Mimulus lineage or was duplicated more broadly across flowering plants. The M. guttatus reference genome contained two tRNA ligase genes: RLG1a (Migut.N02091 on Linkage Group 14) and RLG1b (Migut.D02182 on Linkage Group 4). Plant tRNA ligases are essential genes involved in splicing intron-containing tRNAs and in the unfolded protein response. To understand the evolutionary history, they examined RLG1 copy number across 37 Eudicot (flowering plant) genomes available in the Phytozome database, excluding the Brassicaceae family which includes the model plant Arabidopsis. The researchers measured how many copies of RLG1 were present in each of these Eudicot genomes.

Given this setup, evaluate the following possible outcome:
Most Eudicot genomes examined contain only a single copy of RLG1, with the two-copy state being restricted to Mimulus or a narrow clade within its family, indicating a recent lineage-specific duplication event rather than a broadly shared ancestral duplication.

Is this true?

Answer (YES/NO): YES